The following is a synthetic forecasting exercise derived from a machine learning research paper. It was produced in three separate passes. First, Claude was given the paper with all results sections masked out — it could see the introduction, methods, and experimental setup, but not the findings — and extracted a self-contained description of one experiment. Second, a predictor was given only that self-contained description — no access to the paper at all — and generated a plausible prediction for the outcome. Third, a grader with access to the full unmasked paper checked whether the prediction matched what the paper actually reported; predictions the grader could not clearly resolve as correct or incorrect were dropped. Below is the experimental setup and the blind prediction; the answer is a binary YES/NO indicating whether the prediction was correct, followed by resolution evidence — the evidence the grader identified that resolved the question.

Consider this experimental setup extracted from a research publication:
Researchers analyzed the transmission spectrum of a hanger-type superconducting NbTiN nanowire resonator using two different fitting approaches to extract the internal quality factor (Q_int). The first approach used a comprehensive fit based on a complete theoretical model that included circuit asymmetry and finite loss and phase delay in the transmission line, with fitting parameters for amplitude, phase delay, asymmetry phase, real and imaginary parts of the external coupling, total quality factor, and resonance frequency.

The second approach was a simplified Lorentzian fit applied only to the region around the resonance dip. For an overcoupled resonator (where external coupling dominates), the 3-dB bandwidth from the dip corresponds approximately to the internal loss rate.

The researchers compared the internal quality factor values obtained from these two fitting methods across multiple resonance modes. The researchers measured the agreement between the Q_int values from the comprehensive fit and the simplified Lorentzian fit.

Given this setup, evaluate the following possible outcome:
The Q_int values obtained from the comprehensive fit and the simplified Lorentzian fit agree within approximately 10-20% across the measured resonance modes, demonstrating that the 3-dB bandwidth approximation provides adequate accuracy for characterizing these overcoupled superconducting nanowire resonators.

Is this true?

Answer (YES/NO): NO